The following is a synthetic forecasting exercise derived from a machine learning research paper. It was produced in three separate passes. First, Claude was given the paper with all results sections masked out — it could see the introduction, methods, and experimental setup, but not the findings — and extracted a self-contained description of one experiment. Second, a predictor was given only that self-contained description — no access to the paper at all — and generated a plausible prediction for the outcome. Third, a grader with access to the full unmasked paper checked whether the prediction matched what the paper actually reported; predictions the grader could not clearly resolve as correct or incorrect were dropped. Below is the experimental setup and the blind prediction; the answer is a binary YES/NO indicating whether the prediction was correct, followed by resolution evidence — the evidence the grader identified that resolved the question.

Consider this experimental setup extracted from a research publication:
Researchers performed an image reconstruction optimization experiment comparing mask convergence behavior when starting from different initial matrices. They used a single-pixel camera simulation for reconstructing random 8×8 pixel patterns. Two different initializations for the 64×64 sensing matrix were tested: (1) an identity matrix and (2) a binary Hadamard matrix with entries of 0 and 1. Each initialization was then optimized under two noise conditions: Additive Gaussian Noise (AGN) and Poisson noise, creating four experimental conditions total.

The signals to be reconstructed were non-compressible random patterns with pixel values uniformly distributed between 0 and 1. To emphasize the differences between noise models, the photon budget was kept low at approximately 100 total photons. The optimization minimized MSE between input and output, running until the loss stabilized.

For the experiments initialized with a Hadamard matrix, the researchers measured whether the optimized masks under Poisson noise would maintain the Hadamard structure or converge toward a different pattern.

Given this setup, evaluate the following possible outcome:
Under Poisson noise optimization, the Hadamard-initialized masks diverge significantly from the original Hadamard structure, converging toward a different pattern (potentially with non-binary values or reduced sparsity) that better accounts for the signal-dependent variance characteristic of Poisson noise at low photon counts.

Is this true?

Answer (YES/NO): YES